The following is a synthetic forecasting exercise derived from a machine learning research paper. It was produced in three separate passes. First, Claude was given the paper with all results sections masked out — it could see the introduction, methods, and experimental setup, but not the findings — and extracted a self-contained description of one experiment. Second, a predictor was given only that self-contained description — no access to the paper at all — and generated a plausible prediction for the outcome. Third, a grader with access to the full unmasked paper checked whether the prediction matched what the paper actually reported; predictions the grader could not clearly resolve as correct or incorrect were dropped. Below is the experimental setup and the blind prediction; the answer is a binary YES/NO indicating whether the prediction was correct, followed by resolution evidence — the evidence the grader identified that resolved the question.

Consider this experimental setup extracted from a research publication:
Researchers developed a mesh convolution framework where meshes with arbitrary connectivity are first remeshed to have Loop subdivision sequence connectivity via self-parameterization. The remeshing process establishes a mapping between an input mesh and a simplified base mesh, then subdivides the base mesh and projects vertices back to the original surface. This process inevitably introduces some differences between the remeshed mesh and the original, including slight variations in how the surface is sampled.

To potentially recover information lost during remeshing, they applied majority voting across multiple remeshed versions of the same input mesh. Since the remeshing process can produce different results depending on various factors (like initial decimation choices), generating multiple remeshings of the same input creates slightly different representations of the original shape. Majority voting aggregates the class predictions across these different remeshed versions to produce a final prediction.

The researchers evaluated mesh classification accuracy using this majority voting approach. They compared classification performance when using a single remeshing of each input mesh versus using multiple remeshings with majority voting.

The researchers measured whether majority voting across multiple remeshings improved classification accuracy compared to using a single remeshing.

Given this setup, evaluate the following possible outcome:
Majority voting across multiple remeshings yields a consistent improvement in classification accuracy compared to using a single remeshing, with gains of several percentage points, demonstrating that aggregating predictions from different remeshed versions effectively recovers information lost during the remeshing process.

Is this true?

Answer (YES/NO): NO